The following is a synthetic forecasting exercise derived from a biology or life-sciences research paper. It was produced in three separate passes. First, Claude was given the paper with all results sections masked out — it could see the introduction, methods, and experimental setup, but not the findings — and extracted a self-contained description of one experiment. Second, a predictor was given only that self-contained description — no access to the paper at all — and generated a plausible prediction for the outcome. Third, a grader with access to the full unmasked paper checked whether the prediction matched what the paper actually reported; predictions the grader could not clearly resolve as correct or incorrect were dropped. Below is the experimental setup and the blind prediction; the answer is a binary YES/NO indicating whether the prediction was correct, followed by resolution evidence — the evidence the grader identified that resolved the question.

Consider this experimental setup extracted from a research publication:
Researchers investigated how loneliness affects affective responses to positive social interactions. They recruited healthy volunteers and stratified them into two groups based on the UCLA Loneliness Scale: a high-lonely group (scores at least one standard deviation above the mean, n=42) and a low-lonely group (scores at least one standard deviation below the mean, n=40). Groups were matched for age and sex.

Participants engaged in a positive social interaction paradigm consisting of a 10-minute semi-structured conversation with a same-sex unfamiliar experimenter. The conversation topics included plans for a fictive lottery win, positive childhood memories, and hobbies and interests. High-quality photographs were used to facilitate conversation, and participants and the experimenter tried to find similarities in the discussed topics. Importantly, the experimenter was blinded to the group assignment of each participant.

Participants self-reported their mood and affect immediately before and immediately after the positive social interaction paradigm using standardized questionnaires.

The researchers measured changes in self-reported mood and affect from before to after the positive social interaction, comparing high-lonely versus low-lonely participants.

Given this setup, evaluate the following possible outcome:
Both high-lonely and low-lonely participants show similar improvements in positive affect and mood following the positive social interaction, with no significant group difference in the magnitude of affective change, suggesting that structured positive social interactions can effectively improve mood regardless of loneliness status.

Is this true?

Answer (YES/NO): NO